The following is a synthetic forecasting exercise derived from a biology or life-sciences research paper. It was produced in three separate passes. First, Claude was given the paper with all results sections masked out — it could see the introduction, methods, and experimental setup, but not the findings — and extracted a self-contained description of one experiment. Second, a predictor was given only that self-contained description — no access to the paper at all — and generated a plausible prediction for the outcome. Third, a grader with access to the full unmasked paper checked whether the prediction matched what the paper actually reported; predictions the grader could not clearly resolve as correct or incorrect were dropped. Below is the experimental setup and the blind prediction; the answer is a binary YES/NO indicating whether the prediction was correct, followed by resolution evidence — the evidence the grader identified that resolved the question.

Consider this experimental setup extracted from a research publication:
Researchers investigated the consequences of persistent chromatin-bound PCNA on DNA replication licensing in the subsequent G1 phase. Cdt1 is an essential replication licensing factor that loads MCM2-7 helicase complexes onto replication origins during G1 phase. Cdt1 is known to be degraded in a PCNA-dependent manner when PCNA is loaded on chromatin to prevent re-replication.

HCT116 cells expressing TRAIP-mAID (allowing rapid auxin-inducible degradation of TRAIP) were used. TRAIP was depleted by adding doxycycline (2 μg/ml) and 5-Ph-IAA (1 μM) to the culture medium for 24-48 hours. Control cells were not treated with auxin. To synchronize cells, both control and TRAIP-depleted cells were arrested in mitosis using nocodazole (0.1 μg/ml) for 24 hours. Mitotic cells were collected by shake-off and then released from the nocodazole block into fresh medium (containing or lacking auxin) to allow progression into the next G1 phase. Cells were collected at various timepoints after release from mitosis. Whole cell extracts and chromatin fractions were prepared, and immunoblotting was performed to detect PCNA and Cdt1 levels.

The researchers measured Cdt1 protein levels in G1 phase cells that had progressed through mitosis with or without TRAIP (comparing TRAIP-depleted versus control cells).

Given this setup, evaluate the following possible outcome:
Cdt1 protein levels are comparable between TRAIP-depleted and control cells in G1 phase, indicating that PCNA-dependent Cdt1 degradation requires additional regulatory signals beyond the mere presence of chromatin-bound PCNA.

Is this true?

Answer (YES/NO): NO